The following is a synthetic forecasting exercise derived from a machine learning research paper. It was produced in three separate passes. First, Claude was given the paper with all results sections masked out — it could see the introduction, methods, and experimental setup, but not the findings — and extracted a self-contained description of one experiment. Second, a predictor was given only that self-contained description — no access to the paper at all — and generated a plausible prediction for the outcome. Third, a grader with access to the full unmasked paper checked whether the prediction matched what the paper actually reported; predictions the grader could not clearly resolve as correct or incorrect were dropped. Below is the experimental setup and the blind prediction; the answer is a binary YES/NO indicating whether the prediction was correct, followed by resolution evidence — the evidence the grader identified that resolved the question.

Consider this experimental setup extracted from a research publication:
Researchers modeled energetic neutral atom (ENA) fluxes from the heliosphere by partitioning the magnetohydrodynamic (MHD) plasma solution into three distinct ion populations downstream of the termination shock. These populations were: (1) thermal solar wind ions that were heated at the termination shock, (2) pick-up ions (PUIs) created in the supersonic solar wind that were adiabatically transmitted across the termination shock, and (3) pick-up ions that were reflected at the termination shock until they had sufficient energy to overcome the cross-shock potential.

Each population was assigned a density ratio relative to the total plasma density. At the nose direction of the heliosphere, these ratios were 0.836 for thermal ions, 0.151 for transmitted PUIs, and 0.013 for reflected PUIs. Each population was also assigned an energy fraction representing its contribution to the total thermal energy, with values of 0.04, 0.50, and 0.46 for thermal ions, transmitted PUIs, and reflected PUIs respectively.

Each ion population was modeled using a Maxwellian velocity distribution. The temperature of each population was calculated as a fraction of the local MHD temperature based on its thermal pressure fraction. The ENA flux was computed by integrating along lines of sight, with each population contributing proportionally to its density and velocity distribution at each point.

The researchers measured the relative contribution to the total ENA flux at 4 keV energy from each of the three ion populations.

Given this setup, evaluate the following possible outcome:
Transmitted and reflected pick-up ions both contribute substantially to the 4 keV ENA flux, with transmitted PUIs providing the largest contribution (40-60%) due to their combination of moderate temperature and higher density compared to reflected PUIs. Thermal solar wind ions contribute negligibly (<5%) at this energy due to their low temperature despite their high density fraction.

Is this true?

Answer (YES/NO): YES